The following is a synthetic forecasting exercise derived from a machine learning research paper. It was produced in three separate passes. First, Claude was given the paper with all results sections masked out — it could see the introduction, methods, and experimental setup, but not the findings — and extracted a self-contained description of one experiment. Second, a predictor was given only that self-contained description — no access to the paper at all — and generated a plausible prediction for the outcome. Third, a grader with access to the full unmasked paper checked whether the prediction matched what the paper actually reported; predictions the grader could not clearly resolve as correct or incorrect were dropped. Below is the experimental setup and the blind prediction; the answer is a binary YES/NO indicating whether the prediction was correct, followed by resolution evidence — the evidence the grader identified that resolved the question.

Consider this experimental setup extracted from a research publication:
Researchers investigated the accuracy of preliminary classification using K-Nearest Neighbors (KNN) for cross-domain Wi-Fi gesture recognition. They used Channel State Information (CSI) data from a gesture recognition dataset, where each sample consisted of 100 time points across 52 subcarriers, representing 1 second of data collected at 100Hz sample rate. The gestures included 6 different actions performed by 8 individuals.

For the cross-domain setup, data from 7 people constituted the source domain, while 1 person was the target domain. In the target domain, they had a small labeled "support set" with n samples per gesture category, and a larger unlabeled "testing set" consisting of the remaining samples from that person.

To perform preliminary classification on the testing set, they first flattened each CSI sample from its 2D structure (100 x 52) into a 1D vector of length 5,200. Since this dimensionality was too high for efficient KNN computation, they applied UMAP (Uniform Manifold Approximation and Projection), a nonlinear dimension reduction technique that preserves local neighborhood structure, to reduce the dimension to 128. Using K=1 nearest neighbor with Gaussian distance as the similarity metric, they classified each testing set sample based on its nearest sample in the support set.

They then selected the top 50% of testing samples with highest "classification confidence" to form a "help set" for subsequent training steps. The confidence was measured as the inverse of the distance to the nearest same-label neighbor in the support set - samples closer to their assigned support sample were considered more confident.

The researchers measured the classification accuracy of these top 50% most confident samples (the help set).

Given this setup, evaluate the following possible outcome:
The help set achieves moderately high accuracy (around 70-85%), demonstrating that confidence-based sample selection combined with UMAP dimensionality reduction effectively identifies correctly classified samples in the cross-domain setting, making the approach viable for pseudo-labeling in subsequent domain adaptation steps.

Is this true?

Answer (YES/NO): NO